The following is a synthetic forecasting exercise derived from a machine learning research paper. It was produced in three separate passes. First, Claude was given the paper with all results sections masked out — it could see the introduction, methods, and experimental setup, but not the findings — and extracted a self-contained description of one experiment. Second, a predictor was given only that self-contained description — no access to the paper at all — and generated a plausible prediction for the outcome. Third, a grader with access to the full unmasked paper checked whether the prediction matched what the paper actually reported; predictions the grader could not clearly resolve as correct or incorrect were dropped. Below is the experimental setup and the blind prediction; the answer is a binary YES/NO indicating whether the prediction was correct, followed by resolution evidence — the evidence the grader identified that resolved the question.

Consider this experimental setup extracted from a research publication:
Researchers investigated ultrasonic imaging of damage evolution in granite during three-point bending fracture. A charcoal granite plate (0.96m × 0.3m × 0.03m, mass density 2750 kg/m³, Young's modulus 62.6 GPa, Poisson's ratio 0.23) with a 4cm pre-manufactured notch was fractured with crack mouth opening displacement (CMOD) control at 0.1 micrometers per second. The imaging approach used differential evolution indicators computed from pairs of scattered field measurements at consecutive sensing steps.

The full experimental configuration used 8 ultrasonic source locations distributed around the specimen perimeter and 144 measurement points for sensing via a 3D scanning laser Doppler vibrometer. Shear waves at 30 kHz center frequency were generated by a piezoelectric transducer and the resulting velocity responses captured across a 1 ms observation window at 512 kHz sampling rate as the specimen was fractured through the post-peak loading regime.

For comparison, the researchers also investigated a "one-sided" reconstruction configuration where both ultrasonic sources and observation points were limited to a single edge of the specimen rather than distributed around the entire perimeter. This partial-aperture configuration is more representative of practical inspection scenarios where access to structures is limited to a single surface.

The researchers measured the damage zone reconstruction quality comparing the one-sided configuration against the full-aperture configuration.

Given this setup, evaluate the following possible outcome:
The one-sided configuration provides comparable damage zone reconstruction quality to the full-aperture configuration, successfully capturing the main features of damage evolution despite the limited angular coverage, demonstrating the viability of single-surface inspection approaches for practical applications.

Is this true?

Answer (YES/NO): YES